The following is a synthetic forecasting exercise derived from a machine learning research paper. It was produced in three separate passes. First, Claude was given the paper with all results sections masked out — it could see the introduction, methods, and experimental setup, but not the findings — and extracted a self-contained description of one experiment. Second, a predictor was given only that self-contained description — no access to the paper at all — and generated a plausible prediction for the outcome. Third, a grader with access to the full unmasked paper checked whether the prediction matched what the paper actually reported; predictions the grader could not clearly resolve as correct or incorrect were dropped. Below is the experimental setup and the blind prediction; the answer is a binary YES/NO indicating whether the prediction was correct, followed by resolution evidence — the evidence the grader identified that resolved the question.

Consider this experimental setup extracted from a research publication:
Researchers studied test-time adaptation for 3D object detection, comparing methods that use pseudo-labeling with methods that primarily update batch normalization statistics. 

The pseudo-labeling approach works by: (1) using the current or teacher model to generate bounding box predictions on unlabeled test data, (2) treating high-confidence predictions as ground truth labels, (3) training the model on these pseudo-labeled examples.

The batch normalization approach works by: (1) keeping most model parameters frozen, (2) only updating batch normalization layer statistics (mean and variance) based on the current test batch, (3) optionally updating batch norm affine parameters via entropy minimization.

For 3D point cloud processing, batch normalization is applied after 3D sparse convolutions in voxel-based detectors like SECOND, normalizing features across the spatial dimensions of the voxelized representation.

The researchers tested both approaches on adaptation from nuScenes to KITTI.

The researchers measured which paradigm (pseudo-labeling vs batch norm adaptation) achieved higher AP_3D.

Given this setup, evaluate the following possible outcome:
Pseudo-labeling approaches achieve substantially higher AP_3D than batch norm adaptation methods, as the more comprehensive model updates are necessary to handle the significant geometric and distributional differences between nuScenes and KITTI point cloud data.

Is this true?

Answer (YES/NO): YES